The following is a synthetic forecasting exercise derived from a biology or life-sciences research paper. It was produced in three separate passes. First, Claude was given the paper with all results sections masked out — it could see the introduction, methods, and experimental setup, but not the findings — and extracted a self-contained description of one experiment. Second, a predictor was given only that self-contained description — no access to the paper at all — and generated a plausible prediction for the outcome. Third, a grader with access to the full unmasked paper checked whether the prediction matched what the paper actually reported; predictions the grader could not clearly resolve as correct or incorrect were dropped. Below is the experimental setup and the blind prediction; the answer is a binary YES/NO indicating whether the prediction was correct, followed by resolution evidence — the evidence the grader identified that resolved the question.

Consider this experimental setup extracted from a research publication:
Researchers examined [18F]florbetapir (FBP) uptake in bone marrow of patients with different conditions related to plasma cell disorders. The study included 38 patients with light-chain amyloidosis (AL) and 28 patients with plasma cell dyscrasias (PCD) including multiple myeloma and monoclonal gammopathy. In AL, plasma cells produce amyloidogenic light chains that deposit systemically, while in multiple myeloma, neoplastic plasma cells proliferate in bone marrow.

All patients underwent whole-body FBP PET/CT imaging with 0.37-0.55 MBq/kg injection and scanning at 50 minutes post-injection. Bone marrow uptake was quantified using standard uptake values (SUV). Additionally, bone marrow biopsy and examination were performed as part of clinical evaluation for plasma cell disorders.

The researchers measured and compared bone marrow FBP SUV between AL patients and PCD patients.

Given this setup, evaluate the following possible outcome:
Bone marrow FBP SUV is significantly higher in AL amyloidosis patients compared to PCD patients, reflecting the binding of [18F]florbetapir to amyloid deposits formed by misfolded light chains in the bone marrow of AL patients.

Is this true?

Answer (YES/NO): NO